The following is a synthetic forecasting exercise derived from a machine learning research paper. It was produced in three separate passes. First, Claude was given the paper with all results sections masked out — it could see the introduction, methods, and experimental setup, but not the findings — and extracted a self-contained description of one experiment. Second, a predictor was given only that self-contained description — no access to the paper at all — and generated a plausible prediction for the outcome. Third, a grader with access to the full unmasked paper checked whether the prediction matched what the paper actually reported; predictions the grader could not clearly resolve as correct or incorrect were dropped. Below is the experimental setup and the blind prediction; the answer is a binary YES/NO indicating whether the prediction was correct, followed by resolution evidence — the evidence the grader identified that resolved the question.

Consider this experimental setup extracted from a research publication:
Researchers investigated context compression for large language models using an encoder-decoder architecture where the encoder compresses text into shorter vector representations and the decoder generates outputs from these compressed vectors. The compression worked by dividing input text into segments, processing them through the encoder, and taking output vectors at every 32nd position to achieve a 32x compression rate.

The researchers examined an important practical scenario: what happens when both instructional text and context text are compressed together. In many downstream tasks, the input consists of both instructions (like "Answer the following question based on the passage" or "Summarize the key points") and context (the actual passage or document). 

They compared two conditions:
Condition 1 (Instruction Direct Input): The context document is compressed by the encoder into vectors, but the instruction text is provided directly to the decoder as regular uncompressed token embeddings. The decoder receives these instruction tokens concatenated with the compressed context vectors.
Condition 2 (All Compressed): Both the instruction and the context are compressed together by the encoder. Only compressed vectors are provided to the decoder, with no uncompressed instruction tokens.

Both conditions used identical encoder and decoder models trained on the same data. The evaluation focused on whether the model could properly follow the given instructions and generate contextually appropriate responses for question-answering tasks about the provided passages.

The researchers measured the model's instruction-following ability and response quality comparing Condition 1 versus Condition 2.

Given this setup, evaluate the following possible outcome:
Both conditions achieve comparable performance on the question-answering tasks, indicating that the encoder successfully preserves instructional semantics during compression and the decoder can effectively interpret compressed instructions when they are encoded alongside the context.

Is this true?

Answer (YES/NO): NO